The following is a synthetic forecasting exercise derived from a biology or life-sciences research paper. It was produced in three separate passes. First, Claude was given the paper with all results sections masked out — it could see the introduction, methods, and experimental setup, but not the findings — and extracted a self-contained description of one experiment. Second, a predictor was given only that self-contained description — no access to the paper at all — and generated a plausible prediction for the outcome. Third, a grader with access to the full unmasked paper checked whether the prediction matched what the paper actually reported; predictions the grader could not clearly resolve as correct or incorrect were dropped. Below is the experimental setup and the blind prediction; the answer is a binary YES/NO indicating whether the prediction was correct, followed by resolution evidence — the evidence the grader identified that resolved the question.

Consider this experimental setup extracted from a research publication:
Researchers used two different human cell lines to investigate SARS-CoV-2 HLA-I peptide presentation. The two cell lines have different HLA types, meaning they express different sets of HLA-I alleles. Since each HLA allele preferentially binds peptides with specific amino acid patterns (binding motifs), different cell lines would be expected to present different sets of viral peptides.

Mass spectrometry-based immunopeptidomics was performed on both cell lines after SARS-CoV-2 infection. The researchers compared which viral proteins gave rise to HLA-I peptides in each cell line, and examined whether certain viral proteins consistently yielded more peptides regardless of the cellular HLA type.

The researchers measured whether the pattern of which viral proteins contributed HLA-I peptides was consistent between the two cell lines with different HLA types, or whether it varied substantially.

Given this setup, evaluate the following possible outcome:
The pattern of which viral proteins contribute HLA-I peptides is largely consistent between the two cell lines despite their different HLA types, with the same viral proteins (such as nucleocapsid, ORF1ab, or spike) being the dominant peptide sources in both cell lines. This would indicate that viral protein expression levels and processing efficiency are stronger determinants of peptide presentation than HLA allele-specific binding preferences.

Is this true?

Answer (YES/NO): NO